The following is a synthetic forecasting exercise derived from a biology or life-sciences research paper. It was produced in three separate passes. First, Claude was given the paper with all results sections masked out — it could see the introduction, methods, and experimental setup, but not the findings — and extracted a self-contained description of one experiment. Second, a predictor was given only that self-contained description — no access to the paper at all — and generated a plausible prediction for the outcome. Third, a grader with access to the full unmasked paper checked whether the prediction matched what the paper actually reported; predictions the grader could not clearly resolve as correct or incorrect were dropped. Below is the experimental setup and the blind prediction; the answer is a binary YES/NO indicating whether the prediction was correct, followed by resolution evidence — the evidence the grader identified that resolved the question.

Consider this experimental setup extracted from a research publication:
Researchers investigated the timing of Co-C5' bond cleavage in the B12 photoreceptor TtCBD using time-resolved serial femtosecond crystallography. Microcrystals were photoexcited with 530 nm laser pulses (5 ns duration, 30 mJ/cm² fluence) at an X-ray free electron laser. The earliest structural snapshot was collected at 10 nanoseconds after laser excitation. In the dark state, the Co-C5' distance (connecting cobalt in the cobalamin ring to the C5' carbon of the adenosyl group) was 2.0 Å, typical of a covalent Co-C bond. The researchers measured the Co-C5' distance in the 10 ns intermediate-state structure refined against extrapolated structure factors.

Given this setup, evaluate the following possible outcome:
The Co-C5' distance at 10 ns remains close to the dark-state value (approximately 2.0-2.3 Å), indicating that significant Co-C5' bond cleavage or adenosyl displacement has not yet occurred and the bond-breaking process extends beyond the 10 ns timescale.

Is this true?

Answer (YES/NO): NO